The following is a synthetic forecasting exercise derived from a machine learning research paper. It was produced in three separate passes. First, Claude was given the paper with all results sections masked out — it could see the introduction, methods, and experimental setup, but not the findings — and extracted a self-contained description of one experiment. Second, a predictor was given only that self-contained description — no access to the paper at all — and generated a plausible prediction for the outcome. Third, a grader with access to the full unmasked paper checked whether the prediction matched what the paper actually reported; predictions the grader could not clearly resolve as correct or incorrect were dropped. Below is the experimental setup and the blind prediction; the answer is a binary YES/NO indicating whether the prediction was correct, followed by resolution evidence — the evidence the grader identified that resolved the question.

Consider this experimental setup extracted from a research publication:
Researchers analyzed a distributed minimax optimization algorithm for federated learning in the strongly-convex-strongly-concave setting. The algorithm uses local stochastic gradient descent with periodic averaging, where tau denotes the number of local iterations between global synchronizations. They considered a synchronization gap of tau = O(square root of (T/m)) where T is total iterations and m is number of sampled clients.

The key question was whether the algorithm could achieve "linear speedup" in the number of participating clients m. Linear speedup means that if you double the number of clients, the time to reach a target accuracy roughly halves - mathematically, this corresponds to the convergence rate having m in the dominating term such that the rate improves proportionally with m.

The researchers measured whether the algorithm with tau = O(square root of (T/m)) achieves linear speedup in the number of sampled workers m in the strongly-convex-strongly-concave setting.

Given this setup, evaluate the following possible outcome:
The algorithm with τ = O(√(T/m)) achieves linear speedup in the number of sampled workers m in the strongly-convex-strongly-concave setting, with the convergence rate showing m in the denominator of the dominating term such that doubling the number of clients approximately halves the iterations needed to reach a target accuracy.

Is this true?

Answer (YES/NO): NO